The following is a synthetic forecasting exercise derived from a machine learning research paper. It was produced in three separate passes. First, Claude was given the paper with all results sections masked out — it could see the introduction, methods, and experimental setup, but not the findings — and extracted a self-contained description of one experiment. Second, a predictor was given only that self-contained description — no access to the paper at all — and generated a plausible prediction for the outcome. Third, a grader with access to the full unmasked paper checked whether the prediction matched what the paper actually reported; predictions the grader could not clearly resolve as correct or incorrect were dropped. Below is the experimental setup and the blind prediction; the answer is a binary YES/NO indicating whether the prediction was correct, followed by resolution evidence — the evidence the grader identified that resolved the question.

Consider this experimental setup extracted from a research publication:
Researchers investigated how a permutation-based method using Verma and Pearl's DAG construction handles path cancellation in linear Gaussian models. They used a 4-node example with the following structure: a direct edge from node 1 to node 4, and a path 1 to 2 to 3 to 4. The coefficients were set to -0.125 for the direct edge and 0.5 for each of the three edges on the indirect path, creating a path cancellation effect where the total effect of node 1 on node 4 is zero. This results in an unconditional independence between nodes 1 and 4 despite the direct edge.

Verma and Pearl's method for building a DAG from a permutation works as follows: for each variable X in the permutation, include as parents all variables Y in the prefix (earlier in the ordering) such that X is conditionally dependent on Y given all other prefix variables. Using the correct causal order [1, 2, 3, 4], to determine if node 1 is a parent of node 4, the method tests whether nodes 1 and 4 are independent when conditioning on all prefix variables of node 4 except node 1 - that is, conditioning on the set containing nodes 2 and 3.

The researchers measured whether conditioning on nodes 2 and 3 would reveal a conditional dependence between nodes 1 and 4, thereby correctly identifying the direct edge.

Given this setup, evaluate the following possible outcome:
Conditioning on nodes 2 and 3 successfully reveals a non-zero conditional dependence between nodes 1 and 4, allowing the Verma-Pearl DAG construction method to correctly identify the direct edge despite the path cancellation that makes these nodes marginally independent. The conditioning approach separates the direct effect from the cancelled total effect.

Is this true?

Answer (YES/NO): YES